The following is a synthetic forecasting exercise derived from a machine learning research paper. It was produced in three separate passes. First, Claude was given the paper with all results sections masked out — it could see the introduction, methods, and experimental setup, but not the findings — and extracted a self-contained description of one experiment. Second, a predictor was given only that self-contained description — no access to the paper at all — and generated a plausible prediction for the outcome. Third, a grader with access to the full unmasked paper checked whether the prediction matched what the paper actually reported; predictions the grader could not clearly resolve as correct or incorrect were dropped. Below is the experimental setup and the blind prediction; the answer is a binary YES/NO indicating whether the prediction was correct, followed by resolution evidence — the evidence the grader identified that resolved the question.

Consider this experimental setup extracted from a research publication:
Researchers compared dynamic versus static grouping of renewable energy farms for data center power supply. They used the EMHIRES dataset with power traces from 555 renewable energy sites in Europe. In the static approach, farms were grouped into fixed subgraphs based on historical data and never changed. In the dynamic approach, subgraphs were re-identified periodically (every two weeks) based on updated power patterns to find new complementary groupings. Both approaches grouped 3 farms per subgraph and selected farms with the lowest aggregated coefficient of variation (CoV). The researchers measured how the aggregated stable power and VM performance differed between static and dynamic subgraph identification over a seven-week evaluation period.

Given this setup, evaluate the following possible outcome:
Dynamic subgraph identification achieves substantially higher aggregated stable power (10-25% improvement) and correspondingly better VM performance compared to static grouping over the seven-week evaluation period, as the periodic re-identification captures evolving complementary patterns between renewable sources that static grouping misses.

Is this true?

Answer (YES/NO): NO